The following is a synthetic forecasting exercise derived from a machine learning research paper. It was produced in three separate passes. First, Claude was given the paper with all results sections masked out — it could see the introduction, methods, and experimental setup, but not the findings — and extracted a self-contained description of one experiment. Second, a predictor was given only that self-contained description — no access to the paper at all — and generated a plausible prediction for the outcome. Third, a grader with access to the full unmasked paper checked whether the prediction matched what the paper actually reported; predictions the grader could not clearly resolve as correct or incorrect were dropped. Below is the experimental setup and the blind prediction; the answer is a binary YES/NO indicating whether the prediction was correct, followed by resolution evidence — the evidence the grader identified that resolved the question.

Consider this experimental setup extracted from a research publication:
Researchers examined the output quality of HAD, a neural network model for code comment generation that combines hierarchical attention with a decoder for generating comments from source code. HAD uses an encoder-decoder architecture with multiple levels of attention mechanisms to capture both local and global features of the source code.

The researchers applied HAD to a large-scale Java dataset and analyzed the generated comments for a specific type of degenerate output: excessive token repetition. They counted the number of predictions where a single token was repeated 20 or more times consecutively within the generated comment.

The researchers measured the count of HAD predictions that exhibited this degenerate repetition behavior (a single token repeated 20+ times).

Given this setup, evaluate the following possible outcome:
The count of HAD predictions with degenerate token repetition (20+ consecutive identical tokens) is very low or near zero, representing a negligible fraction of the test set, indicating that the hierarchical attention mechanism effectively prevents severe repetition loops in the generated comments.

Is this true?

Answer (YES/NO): NO